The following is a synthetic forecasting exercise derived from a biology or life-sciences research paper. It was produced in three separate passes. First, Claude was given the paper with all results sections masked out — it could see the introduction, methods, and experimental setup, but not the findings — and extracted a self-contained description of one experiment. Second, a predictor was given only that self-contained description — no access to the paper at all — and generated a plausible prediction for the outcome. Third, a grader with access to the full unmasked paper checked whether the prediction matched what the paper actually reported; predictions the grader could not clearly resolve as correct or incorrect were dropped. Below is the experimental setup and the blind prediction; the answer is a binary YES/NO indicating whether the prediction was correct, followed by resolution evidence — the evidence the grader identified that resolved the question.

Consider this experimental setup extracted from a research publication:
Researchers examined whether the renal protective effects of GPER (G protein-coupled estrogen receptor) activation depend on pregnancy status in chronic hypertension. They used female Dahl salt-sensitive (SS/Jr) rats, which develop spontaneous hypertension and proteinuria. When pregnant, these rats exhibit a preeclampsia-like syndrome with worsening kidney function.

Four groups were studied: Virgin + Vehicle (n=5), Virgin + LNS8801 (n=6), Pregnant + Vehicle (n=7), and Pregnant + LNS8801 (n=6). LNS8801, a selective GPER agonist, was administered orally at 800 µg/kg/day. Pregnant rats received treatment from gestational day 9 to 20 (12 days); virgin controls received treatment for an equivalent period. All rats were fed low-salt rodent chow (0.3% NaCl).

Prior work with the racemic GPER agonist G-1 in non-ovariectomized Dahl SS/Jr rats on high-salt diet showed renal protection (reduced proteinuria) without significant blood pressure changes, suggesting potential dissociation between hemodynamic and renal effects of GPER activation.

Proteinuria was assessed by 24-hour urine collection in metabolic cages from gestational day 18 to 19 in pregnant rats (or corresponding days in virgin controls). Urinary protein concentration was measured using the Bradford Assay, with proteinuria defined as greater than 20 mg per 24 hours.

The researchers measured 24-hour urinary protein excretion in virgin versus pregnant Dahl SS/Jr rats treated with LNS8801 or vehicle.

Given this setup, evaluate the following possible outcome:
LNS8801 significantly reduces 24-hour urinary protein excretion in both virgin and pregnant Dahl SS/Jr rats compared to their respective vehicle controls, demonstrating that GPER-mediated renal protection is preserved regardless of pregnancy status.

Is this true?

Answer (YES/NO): YES